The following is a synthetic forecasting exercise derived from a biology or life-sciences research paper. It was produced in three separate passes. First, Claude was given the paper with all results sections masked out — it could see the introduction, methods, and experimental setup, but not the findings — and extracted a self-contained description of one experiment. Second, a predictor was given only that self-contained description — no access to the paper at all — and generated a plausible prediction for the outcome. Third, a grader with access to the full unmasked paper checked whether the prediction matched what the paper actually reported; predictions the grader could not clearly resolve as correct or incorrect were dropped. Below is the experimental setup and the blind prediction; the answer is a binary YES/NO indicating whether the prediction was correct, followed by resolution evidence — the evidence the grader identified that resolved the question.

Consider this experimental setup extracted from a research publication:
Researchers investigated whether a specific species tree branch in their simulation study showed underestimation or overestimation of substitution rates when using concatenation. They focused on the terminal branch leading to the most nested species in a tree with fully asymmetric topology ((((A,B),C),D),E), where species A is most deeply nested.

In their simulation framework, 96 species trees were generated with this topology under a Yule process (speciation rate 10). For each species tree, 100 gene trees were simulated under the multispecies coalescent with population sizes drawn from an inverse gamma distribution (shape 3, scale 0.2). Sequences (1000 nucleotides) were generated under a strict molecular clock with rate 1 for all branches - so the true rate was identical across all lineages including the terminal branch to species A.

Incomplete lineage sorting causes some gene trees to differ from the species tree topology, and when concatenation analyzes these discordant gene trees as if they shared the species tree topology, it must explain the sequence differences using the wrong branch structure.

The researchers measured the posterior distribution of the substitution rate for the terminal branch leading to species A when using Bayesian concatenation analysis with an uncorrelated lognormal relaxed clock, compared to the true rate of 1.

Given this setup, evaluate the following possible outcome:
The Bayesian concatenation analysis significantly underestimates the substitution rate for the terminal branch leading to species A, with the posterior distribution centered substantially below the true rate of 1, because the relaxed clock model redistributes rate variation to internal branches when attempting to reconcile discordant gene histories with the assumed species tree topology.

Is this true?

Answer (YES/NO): NO